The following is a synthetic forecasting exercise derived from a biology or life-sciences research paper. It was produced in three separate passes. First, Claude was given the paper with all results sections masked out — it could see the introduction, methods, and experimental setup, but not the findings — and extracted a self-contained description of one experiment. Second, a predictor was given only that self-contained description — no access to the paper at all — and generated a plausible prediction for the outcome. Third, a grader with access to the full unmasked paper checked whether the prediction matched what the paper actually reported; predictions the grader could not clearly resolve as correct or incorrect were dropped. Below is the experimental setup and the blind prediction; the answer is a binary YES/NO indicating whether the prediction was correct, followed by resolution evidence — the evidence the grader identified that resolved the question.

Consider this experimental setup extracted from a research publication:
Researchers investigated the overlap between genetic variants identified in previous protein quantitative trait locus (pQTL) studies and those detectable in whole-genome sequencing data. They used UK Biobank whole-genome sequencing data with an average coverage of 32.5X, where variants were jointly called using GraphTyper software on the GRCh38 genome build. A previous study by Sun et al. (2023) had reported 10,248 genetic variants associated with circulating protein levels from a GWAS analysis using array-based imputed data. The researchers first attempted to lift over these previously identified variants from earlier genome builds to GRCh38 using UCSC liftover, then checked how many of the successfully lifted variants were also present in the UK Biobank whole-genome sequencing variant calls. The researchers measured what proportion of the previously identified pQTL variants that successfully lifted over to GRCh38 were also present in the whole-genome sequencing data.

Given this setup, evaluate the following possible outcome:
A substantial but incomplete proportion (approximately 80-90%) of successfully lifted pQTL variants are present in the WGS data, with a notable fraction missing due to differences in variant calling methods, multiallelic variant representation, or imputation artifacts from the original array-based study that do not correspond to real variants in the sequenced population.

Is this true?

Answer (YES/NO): NO